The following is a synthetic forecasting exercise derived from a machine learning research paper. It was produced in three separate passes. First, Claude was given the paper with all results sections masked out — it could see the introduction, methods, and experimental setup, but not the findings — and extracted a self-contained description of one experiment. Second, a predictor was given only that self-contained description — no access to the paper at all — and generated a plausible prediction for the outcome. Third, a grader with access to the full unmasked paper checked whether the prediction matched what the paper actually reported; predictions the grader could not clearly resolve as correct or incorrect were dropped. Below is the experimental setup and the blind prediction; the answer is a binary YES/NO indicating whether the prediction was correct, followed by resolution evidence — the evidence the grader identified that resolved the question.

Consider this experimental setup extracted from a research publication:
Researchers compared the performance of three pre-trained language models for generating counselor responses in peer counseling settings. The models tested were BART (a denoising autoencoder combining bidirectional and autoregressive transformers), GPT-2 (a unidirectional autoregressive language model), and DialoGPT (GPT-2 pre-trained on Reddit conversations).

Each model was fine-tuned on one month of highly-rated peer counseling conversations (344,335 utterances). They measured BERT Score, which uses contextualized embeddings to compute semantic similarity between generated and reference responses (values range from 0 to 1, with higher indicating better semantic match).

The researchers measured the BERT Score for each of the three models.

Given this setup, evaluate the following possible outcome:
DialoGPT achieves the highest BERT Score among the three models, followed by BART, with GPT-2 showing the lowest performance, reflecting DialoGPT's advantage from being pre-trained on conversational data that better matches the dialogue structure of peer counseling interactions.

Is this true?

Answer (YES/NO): NO